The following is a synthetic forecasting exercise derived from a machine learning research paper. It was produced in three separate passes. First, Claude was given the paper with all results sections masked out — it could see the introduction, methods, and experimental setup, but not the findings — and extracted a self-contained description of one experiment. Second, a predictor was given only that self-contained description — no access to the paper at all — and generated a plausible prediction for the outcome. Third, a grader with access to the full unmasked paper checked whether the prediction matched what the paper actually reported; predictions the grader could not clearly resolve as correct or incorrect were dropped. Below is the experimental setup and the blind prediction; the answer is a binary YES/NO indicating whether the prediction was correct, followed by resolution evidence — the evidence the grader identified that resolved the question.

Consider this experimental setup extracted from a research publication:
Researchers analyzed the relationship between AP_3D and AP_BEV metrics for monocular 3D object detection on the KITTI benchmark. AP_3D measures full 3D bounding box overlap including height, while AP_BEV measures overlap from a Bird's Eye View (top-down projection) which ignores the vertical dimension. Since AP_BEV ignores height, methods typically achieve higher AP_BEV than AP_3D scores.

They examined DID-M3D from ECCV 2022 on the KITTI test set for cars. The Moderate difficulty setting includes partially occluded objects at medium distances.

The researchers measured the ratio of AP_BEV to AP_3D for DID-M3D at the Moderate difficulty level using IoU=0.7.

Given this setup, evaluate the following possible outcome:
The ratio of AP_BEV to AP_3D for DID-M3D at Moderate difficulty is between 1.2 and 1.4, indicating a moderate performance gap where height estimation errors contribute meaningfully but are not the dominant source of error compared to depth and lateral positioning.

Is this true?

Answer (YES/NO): YES